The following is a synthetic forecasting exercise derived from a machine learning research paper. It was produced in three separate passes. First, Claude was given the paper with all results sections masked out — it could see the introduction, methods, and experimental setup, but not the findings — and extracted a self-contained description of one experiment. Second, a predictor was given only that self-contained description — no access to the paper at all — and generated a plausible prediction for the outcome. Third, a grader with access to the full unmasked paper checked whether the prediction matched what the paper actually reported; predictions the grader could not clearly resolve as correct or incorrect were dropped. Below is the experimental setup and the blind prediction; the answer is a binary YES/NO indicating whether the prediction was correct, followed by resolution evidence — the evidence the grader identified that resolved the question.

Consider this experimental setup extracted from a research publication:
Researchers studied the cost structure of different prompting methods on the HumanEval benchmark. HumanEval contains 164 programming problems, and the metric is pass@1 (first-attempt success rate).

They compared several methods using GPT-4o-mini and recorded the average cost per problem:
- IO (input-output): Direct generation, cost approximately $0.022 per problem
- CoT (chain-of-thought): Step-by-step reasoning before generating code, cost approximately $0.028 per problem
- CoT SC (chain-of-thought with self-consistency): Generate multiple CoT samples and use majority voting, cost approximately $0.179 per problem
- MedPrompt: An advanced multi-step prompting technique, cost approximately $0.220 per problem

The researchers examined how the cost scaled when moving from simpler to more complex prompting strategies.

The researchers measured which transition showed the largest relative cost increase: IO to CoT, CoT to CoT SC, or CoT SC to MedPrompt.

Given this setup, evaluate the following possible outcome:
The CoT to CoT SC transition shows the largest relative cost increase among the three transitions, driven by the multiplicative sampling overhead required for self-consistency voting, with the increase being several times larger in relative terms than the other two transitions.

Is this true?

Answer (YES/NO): YES